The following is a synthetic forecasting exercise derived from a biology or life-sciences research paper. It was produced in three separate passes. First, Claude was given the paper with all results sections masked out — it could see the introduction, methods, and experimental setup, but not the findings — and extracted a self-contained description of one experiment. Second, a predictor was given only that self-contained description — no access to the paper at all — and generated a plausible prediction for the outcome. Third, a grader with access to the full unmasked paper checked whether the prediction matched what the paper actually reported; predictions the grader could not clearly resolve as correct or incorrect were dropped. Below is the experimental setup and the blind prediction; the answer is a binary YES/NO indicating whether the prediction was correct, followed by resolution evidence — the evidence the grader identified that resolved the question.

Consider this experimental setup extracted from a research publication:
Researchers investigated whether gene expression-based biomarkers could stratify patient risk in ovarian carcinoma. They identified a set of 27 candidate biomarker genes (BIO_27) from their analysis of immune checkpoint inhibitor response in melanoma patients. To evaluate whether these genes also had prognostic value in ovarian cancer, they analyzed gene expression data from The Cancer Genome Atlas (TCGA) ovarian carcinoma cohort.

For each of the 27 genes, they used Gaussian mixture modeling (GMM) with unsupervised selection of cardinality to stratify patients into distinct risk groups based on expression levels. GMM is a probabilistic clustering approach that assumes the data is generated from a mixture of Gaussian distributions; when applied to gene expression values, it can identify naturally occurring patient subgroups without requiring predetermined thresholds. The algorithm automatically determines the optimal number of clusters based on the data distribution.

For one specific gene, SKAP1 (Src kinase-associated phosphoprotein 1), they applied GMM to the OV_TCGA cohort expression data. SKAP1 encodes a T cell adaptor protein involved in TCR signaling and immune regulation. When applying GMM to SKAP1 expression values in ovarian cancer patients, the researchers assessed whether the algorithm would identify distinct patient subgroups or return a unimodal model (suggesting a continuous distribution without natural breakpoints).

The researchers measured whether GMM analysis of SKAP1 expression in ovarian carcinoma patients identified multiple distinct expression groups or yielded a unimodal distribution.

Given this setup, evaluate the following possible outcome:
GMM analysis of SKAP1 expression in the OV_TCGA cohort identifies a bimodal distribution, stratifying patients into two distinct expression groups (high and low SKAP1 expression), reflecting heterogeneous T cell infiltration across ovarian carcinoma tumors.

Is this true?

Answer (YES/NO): NO